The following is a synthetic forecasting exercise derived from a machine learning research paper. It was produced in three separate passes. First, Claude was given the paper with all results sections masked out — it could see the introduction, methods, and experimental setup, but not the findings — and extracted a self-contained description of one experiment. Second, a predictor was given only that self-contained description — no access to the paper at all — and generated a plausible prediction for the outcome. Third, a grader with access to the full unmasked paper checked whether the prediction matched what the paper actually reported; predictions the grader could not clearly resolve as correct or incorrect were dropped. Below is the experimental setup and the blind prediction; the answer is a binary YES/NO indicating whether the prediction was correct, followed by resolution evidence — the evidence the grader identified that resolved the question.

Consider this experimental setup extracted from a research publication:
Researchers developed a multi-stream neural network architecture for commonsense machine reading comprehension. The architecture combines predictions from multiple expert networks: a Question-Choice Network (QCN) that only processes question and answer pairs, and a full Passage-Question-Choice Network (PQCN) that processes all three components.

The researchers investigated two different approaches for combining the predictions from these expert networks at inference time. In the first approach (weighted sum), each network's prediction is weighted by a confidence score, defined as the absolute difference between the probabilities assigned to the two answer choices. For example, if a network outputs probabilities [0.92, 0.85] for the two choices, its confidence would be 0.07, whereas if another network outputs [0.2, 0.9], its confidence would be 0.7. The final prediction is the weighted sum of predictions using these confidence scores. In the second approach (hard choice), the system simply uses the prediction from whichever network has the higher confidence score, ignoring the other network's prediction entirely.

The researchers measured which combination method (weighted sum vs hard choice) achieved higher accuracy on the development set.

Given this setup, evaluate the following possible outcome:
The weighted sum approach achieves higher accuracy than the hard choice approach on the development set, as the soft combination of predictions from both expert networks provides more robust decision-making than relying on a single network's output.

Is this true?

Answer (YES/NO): YES